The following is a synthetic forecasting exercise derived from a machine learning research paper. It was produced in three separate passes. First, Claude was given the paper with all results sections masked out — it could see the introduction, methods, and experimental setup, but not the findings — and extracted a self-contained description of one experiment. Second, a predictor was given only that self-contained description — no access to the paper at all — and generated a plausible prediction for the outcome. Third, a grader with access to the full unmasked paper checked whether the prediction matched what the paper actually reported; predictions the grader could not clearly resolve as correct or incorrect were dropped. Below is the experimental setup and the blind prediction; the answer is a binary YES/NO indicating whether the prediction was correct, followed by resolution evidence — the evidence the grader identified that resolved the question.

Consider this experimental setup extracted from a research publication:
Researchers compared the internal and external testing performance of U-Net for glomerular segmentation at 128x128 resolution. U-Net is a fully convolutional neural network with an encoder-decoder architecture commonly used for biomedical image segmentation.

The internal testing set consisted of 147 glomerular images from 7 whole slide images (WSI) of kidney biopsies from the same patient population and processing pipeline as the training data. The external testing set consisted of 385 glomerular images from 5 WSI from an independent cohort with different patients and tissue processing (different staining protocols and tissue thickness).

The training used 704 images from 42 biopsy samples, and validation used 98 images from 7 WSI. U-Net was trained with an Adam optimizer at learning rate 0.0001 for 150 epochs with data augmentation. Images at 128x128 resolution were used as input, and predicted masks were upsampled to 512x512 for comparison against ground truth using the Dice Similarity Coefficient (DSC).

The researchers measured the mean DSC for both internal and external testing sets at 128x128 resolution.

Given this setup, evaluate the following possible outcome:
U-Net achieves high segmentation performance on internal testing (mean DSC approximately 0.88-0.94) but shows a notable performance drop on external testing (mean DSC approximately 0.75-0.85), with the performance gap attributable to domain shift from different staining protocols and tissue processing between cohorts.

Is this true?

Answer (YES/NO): NO